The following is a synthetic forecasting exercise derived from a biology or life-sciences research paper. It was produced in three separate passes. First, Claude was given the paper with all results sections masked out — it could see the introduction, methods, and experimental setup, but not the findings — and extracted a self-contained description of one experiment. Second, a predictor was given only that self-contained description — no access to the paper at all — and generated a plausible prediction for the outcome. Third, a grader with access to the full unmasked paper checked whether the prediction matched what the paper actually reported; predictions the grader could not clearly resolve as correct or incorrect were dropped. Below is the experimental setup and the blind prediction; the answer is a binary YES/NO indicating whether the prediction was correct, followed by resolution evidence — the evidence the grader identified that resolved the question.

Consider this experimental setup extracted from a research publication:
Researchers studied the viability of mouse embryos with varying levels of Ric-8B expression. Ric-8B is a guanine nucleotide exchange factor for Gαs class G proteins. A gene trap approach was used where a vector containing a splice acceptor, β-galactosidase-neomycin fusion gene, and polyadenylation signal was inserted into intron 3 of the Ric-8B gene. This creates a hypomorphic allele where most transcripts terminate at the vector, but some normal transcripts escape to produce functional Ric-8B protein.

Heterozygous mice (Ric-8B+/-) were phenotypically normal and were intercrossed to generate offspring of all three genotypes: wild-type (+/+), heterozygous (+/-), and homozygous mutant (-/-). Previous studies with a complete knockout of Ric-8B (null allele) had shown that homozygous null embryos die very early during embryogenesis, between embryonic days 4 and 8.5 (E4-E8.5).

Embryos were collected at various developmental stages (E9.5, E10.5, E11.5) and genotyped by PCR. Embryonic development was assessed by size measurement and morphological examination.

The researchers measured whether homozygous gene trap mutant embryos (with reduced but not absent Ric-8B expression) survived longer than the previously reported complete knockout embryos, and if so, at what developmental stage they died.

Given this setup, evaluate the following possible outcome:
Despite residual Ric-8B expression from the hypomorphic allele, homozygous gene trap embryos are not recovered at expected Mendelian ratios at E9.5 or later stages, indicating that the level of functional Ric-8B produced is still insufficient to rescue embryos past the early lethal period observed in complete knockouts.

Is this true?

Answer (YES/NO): NO